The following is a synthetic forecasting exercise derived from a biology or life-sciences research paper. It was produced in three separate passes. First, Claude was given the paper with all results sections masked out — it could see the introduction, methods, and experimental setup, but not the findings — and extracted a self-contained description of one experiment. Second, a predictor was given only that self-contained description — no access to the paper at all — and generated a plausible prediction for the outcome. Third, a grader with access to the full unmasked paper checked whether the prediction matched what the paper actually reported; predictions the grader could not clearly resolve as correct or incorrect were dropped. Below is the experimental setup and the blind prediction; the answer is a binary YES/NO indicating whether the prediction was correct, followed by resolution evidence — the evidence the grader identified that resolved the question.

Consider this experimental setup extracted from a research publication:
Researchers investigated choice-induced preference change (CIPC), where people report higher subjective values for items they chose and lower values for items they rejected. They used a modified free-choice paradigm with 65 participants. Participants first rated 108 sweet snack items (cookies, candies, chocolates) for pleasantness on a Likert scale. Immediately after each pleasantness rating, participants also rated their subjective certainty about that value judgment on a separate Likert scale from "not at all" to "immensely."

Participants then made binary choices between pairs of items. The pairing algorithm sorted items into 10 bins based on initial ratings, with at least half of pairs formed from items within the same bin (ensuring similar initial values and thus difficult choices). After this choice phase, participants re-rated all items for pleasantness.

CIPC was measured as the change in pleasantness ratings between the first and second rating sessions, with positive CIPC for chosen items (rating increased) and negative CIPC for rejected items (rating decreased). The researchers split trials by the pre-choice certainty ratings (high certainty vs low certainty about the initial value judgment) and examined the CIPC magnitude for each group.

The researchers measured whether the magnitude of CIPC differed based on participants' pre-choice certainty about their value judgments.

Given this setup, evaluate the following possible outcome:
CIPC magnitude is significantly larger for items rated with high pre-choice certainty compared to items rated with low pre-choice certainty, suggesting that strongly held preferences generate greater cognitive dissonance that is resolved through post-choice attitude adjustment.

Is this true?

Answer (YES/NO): NO